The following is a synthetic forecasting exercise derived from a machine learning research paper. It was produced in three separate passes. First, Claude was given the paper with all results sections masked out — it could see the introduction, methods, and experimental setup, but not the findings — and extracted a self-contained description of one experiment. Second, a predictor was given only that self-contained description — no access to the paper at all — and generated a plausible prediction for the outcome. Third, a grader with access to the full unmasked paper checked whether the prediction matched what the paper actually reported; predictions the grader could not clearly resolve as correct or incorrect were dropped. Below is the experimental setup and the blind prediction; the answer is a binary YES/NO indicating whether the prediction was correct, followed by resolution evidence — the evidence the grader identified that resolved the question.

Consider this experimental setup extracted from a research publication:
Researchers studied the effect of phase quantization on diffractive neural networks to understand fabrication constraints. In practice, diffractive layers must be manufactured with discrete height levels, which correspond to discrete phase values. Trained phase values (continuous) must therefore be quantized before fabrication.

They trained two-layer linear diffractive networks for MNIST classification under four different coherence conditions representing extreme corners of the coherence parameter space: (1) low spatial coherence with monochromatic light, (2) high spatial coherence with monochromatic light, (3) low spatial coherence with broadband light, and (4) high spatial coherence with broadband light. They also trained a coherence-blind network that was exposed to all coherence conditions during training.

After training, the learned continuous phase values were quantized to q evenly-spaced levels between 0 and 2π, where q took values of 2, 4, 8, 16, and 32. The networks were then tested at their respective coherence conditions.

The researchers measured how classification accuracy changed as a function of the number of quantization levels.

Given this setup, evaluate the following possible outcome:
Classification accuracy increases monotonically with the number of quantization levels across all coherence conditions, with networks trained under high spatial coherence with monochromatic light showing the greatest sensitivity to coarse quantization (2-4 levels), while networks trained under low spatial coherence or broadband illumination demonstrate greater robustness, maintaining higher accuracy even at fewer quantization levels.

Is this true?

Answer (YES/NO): NO